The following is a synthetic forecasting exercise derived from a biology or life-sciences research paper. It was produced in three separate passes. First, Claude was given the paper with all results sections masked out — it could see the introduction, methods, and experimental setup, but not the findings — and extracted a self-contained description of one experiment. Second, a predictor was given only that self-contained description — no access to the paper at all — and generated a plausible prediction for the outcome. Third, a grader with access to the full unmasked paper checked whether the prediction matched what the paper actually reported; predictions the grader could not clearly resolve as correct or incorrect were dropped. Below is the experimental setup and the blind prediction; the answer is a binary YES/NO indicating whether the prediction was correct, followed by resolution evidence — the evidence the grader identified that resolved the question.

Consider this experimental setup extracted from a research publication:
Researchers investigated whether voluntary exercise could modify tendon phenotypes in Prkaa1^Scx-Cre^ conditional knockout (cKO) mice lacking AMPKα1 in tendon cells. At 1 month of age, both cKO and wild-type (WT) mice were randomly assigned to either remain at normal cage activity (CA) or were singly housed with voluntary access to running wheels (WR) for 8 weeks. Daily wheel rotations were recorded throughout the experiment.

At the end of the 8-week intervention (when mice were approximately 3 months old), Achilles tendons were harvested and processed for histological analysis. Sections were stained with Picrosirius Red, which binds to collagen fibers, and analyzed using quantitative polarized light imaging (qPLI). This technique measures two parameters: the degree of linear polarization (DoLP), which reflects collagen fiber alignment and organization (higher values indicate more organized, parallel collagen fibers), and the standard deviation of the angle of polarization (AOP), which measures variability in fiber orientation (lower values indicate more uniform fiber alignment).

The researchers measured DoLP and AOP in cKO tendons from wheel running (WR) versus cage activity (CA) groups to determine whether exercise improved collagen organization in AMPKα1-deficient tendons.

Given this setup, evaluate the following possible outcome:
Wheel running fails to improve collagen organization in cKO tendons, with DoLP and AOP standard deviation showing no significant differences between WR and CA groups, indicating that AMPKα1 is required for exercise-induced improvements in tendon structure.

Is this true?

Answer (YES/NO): NO